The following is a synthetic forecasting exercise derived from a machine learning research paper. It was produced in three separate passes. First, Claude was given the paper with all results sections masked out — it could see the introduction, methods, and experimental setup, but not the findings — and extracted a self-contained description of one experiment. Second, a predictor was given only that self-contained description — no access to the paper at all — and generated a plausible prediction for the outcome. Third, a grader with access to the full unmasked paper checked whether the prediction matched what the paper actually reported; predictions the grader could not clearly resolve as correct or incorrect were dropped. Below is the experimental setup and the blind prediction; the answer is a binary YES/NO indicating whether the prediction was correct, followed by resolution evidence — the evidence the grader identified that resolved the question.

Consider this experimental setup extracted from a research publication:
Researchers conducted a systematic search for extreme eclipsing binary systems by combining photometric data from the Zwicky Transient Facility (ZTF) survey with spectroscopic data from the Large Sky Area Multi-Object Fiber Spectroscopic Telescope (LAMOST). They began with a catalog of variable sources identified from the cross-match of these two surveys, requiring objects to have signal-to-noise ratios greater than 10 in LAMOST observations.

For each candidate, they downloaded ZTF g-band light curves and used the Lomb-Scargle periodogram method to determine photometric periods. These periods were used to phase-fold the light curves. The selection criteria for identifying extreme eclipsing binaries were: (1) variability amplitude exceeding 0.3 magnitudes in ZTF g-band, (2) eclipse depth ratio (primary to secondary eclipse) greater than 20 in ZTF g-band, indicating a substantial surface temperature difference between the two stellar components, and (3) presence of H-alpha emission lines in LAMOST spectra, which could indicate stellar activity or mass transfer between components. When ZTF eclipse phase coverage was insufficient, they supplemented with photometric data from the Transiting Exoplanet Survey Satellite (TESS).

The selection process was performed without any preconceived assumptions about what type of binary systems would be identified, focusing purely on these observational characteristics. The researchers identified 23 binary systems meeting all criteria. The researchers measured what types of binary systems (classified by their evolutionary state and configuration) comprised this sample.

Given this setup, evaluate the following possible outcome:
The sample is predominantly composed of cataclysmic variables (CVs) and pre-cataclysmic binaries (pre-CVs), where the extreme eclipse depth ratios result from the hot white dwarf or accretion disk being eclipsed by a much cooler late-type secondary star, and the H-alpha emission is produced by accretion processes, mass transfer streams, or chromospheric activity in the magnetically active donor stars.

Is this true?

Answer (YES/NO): NO